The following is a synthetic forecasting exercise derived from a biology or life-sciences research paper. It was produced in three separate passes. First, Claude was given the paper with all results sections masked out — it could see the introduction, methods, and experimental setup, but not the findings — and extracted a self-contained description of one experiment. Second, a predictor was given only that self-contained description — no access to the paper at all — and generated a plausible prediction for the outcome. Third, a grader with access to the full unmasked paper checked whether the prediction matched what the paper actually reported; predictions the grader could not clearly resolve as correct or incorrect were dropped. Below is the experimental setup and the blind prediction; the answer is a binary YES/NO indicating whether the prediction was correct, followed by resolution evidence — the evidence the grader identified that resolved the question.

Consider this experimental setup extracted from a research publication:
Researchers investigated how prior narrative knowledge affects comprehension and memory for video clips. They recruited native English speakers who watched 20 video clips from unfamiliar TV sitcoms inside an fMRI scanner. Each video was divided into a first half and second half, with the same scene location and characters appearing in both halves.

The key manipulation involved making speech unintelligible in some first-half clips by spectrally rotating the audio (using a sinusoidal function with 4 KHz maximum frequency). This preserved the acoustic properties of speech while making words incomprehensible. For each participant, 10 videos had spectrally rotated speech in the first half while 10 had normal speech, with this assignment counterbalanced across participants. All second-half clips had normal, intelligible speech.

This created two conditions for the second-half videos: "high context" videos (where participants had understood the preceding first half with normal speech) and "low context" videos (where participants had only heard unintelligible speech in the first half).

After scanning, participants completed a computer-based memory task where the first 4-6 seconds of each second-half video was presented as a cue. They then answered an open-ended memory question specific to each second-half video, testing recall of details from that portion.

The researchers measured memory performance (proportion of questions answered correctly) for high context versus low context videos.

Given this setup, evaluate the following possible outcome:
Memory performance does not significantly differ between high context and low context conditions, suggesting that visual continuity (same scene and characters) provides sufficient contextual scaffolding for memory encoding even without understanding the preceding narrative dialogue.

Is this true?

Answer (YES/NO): NO